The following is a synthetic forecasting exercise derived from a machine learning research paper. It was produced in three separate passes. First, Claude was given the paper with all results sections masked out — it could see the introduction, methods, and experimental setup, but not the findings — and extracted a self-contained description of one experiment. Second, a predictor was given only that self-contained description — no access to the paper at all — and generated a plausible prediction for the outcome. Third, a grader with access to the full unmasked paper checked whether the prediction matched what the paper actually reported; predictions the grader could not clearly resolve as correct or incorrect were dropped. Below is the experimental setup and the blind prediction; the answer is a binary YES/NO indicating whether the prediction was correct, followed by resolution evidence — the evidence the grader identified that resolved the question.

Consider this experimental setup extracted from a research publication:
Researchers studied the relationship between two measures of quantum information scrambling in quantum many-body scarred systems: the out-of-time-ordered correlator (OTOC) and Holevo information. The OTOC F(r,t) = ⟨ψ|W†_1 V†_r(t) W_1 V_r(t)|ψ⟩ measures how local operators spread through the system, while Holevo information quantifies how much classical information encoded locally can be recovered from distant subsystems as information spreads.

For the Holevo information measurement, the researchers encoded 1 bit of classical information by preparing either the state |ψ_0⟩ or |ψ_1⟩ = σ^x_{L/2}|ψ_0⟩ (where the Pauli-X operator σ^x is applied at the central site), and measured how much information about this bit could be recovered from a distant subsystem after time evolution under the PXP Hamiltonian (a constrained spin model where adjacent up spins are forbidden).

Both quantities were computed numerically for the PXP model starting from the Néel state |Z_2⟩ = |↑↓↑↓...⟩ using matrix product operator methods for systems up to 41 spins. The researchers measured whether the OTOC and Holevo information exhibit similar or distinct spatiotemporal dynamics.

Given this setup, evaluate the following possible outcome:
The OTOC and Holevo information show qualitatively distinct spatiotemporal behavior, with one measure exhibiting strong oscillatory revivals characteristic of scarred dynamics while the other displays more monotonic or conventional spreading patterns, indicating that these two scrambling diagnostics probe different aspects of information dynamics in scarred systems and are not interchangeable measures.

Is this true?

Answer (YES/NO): NO